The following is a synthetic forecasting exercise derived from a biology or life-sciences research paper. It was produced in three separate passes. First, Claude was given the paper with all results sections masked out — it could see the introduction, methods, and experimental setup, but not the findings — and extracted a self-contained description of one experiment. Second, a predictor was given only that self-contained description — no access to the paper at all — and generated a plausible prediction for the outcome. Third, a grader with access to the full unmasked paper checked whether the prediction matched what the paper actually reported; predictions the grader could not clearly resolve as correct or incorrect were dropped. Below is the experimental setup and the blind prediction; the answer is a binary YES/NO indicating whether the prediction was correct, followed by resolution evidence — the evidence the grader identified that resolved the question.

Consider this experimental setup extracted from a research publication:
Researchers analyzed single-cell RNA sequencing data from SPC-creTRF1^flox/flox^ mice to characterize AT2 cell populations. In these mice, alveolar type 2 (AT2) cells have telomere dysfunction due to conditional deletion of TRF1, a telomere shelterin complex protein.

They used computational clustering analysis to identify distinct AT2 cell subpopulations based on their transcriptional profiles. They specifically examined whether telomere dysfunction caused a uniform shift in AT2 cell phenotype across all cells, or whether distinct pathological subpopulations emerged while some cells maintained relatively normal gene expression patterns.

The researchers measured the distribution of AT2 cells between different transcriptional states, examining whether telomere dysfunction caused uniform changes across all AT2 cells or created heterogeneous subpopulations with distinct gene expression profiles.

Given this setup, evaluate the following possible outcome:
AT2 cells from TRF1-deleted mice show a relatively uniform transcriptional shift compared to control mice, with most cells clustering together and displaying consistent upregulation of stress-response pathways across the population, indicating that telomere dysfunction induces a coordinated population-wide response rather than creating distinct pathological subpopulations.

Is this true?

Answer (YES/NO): NO